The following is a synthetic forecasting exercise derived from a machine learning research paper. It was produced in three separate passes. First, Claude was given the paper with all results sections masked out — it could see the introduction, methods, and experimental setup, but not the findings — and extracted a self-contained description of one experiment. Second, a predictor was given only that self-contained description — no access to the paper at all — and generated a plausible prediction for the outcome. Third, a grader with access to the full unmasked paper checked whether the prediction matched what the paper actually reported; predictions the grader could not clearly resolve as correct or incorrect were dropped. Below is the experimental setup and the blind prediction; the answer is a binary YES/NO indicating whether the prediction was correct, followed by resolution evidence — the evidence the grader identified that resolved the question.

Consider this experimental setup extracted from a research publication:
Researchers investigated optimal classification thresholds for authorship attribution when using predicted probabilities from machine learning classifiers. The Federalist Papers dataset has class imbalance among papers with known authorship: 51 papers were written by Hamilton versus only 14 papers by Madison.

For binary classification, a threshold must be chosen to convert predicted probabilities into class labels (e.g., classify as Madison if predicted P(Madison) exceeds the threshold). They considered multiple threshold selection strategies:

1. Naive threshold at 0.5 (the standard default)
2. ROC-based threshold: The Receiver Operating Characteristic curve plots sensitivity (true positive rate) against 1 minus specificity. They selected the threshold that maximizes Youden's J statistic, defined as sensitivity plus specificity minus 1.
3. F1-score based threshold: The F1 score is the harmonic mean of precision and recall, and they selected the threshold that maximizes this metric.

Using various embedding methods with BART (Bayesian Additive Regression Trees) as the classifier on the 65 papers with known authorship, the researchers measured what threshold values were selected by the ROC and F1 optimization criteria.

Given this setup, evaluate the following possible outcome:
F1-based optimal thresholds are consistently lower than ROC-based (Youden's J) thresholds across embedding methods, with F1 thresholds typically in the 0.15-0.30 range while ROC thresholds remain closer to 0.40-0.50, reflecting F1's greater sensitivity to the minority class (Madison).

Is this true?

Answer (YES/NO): NO